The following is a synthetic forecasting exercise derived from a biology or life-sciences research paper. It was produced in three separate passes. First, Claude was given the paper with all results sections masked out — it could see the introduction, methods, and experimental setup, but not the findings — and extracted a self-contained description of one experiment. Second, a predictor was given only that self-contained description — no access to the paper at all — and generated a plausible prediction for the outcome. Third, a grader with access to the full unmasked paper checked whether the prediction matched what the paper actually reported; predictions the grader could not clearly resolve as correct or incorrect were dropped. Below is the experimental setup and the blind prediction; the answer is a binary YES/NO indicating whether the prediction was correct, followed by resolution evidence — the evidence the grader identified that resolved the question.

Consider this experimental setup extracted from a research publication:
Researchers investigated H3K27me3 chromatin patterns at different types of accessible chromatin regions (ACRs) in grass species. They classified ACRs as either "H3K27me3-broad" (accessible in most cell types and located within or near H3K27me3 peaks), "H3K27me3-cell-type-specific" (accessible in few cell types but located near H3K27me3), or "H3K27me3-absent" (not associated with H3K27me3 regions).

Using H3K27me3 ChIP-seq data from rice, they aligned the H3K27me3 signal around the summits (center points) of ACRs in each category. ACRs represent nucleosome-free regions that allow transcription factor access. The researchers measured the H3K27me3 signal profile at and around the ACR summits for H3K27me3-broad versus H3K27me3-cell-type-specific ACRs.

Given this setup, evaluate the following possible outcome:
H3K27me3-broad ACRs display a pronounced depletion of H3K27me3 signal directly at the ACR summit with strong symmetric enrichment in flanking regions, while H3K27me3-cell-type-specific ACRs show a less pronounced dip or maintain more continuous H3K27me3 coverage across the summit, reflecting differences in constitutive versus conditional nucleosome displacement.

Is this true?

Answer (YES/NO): YES